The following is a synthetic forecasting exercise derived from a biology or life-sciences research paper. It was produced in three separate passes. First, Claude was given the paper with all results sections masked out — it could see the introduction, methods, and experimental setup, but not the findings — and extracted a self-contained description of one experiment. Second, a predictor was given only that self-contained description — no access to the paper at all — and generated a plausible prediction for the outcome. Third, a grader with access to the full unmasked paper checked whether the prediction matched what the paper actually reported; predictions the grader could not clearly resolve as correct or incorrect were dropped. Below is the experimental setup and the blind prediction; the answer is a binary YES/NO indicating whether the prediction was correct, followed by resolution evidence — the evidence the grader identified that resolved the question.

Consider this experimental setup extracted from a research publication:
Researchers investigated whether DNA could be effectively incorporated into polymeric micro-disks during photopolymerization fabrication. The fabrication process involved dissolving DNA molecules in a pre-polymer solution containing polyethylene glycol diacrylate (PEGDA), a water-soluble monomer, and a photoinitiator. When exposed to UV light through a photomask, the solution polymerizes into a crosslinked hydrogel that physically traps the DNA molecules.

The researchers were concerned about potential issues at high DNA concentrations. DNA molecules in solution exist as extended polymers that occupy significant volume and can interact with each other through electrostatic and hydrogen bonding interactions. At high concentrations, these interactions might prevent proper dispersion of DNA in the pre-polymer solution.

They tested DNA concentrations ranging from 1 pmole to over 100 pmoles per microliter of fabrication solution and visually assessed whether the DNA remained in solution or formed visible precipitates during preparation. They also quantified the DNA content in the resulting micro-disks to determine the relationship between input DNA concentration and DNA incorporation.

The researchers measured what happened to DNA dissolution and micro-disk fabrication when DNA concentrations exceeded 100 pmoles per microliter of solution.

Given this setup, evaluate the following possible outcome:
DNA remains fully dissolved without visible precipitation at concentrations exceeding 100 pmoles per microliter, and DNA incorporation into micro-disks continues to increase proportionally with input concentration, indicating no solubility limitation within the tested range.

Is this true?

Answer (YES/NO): NO